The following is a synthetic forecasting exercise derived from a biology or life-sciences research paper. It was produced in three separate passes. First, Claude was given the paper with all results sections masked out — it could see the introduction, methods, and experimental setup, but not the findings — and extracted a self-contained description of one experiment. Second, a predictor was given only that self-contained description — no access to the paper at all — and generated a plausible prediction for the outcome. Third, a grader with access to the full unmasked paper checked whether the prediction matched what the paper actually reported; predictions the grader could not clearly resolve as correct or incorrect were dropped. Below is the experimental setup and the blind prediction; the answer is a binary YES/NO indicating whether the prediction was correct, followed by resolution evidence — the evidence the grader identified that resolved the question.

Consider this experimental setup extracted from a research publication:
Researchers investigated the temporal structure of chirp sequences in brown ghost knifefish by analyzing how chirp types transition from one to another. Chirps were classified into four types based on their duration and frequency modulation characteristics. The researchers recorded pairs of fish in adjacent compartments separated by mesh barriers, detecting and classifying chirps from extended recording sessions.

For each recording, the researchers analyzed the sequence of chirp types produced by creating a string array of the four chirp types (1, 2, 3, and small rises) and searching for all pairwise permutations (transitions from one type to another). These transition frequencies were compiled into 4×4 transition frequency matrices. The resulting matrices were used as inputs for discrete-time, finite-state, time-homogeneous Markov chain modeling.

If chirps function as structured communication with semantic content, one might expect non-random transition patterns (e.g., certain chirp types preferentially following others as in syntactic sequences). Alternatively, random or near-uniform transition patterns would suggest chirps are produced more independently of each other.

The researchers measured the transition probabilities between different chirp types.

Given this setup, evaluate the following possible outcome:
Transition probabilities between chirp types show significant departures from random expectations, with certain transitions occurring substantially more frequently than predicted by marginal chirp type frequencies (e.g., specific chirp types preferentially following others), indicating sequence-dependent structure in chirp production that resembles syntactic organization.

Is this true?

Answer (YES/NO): NO